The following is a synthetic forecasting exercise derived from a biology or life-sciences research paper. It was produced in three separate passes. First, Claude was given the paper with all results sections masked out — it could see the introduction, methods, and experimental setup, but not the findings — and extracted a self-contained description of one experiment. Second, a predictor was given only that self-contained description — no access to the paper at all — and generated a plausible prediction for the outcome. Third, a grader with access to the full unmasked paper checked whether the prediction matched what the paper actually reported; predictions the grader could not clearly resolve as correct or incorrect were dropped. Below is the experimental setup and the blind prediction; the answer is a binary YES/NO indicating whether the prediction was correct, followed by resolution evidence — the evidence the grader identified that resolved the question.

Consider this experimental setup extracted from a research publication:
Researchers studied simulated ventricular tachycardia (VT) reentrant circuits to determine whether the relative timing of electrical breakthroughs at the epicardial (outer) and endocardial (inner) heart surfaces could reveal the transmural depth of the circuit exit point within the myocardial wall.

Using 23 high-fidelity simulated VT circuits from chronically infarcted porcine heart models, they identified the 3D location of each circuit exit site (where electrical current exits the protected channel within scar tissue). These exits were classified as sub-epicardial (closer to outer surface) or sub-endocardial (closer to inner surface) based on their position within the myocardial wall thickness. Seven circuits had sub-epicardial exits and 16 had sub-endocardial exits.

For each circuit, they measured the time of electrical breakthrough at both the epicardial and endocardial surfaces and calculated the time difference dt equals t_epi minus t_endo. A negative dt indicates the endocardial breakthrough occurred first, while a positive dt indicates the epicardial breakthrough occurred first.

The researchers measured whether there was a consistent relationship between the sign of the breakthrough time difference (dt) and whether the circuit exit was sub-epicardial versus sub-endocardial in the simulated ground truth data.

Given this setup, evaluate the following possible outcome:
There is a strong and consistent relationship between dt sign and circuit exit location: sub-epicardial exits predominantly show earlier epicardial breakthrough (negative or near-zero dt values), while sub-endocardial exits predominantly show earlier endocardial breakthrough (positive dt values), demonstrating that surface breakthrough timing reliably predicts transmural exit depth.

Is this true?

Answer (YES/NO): YES